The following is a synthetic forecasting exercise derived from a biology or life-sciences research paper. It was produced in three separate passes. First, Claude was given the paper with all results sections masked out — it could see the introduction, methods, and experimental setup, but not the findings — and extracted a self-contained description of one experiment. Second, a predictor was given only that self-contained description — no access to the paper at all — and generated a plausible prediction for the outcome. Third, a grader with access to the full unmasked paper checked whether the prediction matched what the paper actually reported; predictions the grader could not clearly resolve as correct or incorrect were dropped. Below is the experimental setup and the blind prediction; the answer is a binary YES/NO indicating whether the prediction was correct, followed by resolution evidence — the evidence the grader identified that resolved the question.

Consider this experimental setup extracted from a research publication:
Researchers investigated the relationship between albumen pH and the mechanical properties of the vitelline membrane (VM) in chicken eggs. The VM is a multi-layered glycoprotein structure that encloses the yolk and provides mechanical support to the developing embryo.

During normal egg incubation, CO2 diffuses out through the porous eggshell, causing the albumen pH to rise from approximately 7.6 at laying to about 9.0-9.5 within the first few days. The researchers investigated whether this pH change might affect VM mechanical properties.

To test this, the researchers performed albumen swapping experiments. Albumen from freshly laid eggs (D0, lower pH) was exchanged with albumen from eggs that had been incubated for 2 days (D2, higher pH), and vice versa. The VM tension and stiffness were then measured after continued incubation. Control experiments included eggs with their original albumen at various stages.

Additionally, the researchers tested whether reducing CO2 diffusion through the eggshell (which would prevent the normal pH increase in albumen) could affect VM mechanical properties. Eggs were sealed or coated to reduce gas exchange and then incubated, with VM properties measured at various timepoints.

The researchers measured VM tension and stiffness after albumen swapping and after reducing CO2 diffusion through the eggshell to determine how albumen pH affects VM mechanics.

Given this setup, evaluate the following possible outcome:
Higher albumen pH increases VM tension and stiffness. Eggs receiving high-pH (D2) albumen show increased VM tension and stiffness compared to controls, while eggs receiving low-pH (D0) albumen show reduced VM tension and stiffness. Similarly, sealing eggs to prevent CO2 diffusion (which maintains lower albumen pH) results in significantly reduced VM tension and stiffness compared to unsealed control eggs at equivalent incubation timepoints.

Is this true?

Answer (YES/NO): NO